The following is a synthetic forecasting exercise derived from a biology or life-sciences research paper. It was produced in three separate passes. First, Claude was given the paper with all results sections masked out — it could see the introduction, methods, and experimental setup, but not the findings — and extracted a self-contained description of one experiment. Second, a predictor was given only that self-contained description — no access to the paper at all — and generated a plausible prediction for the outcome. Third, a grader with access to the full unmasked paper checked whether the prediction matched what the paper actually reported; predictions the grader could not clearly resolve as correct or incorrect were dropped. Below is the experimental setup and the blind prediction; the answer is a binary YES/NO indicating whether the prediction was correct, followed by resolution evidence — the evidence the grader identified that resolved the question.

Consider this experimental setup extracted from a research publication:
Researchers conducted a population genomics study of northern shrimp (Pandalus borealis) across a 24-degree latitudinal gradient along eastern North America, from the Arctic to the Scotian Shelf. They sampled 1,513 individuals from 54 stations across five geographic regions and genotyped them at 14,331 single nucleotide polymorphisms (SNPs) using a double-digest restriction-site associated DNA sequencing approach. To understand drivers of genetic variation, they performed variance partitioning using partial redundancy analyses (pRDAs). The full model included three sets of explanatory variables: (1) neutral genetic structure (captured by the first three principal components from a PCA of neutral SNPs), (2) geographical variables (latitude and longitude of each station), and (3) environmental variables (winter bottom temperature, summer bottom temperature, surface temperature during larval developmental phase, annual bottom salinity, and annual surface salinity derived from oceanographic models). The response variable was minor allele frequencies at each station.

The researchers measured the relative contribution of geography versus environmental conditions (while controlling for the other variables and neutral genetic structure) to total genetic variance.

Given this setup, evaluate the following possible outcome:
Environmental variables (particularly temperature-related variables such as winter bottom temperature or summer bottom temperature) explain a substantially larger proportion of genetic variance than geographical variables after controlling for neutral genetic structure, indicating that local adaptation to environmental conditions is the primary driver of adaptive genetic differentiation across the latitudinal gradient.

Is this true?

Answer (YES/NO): NO